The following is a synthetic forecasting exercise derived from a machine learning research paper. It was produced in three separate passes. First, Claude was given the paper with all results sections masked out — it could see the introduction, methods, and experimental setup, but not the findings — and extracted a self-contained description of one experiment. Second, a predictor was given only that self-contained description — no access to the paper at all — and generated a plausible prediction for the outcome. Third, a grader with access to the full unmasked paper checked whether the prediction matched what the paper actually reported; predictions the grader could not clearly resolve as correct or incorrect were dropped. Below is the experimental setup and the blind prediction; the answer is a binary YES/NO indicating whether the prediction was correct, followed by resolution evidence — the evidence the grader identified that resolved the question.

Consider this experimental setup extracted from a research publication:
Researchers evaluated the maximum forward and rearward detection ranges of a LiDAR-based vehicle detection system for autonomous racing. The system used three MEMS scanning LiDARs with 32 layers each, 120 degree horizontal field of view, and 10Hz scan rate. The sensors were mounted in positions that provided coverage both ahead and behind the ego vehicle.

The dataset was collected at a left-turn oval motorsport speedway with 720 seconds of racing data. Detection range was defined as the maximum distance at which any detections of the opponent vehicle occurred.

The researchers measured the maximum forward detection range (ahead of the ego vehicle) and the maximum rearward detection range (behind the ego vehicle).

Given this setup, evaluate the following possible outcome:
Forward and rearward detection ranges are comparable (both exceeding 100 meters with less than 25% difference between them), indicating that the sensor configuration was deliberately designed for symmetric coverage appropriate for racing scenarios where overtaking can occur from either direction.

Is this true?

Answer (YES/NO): NO